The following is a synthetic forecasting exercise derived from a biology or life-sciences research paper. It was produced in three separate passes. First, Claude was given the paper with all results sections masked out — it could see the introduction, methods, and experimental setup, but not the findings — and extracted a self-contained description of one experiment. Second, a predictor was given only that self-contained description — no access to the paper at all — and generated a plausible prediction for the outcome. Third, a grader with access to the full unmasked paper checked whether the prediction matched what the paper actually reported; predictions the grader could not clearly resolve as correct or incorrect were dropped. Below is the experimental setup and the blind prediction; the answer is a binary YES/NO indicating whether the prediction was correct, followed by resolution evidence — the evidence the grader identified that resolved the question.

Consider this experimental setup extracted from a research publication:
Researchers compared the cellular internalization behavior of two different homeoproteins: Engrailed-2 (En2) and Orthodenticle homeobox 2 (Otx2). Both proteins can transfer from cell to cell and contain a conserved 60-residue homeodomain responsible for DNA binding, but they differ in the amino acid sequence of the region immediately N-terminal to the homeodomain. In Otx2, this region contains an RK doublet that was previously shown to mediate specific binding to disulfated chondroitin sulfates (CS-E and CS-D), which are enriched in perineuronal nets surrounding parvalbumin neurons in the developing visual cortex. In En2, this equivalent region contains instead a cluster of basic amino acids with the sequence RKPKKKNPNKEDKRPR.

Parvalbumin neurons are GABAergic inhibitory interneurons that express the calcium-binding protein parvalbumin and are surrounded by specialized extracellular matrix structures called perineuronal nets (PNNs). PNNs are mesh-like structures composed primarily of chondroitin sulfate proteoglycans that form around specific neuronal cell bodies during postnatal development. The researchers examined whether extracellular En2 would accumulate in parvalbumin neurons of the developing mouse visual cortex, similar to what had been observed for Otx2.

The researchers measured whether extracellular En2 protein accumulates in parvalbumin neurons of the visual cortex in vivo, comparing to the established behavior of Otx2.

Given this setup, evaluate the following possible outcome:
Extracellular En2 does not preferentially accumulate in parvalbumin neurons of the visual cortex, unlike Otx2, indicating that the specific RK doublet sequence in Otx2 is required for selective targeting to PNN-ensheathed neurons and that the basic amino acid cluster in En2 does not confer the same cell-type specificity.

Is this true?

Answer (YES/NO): YES